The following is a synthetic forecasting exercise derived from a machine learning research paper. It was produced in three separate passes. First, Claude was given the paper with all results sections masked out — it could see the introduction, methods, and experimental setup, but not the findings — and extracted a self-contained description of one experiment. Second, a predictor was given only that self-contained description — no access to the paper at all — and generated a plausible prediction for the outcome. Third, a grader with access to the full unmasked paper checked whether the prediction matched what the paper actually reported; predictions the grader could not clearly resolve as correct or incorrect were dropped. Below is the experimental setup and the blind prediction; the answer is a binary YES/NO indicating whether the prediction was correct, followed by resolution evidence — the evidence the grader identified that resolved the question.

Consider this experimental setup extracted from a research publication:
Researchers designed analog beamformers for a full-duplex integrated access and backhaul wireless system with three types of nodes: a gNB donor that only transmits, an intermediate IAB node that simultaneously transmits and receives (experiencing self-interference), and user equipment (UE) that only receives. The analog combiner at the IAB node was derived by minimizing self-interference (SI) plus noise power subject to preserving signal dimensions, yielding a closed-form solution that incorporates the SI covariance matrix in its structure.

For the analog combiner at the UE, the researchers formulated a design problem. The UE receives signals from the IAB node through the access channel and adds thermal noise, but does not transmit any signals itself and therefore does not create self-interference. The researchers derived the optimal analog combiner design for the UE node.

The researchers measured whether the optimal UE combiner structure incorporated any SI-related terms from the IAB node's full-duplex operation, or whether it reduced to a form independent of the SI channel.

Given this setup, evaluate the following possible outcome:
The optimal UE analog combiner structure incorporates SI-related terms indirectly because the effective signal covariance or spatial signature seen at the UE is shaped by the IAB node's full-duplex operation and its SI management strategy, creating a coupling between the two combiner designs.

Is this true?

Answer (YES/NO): YES